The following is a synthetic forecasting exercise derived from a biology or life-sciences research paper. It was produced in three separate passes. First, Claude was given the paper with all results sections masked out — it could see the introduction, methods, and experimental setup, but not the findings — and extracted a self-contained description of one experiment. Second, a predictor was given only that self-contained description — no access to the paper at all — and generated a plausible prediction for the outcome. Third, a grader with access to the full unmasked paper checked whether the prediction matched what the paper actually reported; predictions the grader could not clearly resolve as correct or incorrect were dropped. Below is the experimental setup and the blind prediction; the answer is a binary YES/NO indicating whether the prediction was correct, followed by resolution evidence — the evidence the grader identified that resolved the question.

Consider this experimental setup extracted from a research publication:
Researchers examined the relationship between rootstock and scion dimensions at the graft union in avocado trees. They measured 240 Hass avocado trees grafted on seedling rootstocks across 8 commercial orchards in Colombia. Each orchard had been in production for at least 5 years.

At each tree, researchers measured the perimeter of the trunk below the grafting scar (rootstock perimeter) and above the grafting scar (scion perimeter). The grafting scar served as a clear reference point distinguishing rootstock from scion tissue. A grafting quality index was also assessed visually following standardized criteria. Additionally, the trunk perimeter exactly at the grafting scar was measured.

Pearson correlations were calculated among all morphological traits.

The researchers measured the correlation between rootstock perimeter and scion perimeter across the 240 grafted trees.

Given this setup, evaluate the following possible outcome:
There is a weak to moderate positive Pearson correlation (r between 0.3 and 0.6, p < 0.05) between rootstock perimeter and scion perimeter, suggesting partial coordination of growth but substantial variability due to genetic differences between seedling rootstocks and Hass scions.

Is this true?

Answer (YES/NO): NO